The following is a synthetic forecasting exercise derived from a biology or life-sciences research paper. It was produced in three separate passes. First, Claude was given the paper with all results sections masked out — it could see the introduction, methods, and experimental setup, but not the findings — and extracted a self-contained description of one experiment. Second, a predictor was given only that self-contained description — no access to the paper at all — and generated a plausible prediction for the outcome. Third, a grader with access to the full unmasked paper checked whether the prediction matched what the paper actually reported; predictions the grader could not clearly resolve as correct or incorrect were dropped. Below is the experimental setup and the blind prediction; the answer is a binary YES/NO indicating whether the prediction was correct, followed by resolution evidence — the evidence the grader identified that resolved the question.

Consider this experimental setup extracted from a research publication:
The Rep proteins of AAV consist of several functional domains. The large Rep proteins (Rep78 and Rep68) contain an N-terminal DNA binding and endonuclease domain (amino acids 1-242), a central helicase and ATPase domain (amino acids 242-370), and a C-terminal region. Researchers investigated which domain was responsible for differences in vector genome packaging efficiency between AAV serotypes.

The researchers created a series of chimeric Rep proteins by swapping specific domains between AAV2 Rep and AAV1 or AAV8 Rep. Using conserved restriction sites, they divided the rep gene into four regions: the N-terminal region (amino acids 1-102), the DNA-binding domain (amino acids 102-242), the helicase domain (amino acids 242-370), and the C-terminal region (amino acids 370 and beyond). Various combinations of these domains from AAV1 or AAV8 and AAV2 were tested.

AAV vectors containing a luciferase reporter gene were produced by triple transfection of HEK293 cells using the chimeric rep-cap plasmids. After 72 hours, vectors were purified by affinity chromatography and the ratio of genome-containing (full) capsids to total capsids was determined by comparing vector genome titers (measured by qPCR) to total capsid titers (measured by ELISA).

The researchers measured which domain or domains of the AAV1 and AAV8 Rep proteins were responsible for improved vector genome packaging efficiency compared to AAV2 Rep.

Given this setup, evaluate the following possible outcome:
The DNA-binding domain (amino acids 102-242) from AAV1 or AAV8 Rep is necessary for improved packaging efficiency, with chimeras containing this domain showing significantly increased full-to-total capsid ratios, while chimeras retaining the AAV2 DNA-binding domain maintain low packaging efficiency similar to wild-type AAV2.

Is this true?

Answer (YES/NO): NO